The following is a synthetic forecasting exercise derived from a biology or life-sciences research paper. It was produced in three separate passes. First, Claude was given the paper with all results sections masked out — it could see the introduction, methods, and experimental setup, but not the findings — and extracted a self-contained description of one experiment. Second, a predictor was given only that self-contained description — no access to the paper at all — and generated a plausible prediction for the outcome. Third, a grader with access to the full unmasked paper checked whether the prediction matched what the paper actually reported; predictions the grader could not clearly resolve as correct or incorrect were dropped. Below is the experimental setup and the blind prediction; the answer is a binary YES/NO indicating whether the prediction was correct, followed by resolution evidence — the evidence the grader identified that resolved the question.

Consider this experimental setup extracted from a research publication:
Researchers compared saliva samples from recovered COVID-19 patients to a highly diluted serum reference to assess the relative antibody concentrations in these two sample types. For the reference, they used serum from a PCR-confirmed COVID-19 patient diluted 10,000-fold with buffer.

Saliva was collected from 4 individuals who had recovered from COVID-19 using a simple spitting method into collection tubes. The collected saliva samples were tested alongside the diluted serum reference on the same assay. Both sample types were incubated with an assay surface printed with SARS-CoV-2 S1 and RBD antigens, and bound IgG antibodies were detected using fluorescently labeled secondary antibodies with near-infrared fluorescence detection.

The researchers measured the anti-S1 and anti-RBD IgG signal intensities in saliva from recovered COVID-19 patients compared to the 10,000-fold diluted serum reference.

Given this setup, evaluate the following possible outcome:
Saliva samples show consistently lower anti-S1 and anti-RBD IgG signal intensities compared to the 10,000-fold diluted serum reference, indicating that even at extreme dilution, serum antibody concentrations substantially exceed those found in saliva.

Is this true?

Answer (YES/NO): NO